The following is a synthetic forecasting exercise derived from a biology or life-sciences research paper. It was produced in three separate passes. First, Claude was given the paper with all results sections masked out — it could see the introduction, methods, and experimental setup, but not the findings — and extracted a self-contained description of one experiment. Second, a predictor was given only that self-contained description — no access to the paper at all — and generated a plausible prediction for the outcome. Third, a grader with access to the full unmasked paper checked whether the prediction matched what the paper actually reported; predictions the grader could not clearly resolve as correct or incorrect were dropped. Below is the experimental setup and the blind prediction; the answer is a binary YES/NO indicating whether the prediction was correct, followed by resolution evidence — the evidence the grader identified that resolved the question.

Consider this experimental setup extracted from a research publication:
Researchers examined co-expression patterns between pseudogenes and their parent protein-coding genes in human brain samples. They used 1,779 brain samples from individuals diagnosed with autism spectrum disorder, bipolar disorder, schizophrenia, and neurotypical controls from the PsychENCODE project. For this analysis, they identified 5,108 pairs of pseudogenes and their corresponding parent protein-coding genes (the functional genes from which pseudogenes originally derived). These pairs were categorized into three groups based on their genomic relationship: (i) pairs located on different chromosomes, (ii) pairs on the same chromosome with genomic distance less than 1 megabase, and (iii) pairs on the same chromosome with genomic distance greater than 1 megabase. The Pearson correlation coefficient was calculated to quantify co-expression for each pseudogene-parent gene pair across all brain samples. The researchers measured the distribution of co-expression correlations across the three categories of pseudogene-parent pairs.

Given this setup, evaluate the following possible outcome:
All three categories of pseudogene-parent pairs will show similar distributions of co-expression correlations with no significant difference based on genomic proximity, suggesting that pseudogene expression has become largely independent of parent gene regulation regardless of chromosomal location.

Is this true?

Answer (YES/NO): NO